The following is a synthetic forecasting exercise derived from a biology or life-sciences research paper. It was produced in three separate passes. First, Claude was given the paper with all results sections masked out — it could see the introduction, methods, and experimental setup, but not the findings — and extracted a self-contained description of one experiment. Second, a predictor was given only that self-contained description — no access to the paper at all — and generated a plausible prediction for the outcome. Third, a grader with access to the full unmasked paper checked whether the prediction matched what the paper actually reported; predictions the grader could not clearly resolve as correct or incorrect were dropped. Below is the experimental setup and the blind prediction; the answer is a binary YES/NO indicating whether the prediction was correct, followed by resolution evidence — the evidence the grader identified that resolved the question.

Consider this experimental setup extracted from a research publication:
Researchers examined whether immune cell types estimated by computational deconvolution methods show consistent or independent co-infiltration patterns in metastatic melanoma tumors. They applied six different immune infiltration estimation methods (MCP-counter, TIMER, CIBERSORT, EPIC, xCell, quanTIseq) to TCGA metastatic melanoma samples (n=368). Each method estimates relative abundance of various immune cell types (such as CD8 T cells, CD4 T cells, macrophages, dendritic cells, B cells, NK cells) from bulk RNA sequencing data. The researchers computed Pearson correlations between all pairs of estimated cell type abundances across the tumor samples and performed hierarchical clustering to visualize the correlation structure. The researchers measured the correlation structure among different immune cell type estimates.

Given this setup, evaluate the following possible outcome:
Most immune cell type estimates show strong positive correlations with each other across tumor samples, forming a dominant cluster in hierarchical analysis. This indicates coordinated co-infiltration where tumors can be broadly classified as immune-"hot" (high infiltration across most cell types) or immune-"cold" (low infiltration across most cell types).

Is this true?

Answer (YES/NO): YES